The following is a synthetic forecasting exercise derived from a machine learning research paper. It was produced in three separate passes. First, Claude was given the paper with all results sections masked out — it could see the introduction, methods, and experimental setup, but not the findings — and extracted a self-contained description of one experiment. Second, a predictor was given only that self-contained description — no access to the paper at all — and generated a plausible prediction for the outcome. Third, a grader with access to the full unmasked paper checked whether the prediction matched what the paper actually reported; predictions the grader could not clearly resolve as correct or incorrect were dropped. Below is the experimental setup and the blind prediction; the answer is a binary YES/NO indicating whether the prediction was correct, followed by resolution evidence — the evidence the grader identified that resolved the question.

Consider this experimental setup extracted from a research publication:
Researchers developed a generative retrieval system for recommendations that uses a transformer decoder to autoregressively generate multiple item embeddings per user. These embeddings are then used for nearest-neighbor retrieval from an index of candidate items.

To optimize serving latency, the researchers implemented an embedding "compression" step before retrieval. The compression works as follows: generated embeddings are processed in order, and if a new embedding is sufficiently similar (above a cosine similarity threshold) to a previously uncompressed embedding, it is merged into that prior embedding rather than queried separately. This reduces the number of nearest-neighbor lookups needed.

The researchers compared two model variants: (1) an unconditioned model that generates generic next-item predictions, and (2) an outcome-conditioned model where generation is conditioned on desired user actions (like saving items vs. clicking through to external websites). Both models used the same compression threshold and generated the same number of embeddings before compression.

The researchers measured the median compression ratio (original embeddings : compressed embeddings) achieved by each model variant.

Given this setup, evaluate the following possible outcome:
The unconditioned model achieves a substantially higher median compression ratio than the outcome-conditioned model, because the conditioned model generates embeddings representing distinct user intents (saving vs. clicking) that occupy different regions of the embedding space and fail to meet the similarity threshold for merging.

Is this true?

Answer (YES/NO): YES